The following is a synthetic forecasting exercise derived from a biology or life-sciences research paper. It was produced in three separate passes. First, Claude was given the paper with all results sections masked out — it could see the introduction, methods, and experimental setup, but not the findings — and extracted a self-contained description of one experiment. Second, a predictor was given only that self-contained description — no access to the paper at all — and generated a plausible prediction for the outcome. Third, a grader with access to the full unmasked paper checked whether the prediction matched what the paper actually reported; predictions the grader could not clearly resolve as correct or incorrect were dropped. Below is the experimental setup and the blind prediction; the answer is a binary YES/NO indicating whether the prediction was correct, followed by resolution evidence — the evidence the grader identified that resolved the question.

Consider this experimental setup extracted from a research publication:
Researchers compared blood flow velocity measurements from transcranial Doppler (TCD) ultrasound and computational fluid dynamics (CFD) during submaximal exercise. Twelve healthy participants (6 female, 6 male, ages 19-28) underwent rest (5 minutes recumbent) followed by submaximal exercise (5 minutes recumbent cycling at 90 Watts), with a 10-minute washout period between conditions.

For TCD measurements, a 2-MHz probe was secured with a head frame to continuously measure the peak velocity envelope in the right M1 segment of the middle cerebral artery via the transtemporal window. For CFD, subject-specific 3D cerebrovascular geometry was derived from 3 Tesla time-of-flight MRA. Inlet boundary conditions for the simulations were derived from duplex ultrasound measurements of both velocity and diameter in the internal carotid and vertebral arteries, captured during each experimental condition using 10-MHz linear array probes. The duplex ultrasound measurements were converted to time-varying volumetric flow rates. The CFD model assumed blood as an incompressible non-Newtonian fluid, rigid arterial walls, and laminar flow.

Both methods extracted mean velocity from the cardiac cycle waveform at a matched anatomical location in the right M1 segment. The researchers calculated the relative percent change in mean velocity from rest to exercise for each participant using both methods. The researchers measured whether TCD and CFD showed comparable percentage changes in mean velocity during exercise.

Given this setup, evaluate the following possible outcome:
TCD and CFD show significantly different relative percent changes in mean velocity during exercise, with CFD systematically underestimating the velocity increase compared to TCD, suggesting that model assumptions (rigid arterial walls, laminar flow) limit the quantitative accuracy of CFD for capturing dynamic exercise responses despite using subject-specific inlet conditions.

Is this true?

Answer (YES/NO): NO